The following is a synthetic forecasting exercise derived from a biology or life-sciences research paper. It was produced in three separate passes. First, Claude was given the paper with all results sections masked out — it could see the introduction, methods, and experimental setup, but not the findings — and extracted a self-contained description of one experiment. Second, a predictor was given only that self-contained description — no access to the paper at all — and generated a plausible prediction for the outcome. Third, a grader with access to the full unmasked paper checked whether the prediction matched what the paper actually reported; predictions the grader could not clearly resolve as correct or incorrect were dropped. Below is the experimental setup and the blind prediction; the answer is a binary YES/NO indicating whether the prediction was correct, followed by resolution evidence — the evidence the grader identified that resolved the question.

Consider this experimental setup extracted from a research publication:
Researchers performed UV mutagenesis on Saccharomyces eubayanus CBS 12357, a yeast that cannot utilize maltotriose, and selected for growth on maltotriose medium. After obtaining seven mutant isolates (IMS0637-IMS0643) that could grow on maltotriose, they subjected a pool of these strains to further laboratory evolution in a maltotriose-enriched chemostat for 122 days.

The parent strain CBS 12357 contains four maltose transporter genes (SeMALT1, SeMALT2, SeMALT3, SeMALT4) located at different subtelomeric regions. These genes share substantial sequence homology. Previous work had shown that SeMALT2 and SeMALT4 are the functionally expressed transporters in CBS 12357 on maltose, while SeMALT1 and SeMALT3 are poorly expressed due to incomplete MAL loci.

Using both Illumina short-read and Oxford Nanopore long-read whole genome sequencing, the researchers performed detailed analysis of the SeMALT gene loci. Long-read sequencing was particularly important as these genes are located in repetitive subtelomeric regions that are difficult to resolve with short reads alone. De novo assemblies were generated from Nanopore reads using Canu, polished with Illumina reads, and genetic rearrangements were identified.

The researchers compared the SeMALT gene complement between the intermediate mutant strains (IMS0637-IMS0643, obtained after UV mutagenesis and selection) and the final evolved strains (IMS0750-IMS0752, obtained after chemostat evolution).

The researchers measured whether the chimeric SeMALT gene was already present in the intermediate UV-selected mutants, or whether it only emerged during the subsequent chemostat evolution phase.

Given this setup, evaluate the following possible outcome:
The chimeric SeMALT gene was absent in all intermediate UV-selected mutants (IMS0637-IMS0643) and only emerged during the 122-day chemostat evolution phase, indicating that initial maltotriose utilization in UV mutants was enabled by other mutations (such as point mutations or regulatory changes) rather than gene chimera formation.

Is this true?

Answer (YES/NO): YES